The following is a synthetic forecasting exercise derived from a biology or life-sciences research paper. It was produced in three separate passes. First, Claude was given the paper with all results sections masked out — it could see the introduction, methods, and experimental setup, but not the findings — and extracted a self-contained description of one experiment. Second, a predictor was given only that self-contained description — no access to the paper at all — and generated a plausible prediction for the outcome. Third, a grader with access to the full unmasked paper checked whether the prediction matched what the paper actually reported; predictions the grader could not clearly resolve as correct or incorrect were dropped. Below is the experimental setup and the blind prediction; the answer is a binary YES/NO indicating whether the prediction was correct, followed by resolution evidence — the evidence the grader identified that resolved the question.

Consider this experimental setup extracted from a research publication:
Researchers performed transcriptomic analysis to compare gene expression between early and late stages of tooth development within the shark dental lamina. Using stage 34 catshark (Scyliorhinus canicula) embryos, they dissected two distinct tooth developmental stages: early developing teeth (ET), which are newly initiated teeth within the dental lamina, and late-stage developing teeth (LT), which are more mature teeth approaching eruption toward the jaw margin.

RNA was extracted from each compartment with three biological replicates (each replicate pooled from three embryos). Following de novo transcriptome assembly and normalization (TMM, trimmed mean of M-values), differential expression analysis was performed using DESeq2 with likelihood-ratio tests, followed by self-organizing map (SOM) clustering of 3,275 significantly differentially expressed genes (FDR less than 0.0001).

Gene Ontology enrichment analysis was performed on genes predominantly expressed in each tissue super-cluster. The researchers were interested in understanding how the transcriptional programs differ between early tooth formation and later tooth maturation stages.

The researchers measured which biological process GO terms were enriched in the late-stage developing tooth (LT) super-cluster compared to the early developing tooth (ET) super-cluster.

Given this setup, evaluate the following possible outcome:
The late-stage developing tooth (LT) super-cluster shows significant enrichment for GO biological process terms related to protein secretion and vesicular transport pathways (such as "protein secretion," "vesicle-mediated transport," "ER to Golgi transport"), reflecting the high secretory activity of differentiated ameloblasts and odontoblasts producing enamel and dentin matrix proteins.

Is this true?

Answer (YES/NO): NO